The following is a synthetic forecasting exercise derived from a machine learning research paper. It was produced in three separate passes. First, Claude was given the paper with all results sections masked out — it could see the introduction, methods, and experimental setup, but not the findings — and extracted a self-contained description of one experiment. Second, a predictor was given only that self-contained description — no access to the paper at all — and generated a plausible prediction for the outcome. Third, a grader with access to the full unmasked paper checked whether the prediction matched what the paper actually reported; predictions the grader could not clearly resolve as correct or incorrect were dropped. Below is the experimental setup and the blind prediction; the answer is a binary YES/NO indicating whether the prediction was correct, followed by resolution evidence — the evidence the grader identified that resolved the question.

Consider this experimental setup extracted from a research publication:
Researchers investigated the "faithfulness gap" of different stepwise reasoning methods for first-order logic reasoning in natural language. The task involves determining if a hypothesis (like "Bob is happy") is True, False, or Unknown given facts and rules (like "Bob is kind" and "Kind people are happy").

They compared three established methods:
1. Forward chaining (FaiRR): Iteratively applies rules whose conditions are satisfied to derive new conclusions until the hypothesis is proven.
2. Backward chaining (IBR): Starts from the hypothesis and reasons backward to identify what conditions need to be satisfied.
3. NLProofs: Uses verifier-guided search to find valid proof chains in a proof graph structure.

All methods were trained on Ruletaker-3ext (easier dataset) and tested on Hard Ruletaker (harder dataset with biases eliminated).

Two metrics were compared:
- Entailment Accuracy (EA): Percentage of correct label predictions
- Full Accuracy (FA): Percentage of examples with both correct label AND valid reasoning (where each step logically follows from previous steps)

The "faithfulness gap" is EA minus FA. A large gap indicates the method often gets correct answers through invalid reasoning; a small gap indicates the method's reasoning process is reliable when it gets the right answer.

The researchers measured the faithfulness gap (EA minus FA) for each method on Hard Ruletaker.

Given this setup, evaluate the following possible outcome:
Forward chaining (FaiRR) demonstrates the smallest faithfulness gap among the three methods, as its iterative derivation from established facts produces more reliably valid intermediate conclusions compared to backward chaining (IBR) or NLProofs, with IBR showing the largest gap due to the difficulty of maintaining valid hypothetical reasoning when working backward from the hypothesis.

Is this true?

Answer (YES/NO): NO